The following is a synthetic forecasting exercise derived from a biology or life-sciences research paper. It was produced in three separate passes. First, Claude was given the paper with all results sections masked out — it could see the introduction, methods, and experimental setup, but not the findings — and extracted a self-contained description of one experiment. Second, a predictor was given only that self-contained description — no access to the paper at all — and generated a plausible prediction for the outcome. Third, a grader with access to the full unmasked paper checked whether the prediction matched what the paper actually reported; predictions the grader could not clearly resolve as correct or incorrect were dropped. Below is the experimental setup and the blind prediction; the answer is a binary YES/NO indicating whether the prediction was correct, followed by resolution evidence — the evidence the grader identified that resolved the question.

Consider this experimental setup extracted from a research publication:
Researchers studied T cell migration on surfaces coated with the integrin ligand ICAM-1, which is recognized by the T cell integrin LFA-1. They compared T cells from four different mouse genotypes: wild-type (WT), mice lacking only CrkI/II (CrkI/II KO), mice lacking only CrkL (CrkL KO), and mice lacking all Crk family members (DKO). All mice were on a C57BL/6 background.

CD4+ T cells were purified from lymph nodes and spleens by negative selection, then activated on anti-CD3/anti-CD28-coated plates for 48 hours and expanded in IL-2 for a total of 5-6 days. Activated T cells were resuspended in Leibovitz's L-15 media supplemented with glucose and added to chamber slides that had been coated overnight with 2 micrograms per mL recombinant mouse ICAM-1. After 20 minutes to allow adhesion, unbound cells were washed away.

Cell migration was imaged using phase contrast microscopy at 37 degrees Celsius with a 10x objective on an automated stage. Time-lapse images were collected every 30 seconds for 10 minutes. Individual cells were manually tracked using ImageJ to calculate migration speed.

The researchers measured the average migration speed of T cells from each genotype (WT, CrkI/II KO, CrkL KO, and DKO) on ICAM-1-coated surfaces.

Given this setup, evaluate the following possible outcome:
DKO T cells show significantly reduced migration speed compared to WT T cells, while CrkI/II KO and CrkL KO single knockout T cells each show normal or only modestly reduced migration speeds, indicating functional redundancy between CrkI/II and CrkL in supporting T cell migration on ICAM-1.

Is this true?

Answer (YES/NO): NO